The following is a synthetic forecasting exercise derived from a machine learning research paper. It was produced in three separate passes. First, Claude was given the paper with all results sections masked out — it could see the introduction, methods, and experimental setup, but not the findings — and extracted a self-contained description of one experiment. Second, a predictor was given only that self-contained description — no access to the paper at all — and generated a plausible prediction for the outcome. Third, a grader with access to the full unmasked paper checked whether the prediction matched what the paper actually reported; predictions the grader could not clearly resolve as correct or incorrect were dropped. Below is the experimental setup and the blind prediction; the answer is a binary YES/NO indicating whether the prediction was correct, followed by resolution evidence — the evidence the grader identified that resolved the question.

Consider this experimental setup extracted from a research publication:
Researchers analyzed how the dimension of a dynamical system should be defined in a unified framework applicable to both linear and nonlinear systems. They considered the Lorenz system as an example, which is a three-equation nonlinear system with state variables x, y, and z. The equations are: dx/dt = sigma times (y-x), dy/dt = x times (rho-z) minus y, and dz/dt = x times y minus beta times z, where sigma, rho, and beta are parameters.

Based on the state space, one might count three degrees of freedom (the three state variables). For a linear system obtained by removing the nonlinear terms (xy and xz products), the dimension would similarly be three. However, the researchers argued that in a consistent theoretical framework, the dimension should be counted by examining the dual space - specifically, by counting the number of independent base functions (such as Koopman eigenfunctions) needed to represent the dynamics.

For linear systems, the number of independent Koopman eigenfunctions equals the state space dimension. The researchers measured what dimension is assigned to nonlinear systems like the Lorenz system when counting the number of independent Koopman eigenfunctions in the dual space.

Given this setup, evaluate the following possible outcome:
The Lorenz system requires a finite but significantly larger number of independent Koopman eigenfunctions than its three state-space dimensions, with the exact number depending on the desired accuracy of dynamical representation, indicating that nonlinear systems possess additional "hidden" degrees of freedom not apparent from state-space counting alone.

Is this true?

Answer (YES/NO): NO